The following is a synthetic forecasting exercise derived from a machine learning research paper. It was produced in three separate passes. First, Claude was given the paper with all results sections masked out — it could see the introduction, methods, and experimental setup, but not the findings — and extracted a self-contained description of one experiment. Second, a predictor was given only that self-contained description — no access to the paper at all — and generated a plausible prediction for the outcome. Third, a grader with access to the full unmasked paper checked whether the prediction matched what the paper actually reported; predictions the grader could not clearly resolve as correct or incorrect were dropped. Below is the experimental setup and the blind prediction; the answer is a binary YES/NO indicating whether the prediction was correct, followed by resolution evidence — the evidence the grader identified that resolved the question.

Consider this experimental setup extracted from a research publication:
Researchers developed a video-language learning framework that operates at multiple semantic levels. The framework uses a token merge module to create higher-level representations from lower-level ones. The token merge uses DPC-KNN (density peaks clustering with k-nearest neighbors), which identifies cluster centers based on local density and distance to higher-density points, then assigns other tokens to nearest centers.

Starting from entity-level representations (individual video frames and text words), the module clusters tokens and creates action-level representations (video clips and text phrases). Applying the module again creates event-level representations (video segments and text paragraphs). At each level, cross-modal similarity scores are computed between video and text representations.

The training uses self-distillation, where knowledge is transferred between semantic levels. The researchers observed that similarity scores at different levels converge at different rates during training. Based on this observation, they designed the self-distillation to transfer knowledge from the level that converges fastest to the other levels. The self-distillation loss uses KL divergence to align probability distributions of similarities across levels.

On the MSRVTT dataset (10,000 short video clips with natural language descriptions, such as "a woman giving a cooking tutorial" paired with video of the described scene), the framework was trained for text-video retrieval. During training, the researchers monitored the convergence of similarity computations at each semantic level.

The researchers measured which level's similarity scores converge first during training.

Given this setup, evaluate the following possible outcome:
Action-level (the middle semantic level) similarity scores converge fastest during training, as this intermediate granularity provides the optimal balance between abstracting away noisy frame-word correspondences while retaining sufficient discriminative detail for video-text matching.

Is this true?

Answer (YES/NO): NO